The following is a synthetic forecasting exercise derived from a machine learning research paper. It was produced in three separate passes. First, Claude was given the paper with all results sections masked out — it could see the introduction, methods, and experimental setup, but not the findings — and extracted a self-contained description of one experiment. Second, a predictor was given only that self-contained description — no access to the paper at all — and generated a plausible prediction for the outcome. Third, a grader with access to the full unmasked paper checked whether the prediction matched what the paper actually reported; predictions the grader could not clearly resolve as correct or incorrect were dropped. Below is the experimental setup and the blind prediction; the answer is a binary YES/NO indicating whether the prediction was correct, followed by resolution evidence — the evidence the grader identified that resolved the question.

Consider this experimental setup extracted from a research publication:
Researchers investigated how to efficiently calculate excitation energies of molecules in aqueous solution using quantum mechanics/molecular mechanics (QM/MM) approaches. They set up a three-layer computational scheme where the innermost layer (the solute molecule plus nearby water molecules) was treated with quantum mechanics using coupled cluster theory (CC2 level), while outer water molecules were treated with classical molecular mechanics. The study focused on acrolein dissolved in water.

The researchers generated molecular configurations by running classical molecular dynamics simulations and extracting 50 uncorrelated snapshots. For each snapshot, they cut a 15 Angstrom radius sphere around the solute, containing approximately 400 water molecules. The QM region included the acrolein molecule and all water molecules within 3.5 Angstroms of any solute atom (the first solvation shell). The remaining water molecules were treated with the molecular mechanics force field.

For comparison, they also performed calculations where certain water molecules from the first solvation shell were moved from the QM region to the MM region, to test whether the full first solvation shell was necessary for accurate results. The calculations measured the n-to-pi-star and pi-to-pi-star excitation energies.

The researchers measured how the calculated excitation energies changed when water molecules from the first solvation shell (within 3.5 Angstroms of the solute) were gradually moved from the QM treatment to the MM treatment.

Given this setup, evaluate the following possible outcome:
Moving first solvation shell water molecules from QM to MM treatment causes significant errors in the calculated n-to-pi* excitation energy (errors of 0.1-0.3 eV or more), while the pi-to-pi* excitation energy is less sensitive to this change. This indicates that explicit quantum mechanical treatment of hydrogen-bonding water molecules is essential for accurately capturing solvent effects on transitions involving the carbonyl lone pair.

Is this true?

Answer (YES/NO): NO